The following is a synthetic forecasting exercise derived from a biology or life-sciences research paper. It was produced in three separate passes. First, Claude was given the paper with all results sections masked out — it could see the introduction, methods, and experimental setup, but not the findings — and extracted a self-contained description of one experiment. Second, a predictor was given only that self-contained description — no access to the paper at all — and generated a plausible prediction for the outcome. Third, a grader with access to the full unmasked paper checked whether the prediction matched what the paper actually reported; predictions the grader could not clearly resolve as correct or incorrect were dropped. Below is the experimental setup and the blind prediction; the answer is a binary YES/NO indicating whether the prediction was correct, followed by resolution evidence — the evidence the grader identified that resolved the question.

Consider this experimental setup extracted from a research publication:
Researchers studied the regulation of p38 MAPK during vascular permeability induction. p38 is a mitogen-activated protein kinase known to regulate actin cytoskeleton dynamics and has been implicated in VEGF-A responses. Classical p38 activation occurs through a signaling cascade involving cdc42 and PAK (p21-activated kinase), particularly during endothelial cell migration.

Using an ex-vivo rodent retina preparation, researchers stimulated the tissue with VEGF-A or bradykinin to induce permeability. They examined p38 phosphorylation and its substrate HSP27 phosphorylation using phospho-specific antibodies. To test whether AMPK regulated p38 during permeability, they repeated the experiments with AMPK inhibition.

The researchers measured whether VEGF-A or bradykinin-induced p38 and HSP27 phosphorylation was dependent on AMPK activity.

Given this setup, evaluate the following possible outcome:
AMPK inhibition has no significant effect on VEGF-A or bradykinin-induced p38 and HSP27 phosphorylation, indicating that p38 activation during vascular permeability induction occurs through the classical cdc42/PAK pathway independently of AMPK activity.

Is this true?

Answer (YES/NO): NO